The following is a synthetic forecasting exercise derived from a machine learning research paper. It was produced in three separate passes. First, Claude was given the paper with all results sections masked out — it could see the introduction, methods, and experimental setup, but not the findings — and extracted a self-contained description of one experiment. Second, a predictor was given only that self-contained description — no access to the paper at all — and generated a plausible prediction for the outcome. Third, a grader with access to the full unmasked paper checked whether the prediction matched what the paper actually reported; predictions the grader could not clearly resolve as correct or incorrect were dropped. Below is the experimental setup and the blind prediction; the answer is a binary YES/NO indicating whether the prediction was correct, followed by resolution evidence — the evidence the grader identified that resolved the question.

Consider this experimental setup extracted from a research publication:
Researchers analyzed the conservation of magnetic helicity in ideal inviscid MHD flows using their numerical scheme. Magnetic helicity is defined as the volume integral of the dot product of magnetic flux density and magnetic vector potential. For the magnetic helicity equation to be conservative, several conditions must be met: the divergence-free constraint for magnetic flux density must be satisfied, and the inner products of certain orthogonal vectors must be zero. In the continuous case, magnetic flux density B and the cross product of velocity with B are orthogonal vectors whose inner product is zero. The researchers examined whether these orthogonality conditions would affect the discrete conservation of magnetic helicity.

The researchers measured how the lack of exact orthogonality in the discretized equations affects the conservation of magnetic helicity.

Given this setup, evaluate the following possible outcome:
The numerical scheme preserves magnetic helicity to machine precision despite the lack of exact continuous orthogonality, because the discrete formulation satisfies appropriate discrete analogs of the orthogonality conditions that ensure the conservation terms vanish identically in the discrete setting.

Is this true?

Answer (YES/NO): NO